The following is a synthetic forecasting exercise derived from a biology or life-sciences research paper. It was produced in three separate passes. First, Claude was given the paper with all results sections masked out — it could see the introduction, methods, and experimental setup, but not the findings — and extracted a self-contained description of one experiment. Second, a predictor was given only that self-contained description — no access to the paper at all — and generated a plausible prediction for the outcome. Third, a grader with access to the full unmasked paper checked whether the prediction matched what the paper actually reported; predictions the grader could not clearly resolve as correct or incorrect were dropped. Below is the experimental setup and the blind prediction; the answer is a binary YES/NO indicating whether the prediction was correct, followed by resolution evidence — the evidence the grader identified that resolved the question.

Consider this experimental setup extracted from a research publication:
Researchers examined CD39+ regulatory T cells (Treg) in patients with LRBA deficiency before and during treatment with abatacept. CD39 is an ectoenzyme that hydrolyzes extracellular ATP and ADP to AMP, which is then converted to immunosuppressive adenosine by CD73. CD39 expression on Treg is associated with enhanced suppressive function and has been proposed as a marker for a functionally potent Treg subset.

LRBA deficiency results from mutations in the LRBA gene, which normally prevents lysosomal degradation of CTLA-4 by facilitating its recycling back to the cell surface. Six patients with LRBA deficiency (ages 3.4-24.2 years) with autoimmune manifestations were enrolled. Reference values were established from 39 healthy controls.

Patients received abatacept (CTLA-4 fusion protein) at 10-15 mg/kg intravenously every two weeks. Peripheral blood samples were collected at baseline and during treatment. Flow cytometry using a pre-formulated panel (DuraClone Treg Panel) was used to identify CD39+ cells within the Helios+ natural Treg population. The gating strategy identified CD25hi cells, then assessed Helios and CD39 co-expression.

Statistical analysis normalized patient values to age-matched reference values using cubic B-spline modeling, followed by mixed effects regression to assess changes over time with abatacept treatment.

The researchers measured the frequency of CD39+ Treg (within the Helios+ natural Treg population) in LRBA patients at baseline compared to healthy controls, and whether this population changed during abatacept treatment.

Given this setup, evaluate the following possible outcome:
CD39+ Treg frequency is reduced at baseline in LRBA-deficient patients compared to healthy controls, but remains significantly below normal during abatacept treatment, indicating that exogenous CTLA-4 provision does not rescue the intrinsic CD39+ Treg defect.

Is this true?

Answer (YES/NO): NO